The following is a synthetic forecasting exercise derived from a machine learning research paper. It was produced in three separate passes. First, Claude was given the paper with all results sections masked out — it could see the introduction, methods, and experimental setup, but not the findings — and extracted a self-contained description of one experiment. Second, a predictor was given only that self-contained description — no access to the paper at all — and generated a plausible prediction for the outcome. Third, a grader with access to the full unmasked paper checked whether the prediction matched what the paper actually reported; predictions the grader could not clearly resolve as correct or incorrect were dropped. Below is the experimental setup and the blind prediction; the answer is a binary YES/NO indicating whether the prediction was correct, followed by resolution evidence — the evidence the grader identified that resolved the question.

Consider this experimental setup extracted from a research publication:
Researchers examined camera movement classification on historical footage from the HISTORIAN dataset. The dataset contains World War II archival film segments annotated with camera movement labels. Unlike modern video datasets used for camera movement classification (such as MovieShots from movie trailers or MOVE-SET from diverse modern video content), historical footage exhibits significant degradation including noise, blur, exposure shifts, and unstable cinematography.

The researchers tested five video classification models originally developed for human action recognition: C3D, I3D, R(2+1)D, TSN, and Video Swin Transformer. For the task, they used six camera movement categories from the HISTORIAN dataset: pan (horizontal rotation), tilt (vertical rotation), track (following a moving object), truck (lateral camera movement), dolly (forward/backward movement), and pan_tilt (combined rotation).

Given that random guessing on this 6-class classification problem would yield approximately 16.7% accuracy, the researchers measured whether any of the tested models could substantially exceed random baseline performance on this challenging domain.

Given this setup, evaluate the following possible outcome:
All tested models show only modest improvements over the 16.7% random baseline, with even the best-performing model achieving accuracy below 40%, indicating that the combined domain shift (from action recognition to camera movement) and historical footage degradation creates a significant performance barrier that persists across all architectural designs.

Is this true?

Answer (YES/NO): NO